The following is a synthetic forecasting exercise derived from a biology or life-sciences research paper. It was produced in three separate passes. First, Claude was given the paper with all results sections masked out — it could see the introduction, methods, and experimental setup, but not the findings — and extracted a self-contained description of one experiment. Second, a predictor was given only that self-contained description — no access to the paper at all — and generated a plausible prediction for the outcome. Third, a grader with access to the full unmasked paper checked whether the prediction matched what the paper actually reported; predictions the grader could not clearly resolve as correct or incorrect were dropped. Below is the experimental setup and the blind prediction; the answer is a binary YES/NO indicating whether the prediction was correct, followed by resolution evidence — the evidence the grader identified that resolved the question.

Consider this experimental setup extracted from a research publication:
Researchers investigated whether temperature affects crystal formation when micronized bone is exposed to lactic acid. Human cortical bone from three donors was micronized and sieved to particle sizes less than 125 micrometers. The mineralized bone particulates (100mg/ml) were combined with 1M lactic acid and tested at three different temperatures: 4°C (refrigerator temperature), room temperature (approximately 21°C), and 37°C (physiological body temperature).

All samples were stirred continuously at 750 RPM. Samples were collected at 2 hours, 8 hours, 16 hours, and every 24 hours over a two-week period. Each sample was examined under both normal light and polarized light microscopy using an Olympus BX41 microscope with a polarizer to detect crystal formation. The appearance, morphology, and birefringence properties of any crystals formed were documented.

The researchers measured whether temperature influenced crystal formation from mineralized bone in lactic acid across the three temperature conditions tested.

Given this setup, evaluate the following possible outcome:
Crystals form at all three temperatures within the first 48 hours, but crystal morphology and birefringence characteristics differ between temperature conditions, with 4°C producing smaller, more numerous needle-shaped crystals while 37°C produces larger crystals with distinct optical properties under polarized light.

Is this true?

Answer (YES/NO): NO